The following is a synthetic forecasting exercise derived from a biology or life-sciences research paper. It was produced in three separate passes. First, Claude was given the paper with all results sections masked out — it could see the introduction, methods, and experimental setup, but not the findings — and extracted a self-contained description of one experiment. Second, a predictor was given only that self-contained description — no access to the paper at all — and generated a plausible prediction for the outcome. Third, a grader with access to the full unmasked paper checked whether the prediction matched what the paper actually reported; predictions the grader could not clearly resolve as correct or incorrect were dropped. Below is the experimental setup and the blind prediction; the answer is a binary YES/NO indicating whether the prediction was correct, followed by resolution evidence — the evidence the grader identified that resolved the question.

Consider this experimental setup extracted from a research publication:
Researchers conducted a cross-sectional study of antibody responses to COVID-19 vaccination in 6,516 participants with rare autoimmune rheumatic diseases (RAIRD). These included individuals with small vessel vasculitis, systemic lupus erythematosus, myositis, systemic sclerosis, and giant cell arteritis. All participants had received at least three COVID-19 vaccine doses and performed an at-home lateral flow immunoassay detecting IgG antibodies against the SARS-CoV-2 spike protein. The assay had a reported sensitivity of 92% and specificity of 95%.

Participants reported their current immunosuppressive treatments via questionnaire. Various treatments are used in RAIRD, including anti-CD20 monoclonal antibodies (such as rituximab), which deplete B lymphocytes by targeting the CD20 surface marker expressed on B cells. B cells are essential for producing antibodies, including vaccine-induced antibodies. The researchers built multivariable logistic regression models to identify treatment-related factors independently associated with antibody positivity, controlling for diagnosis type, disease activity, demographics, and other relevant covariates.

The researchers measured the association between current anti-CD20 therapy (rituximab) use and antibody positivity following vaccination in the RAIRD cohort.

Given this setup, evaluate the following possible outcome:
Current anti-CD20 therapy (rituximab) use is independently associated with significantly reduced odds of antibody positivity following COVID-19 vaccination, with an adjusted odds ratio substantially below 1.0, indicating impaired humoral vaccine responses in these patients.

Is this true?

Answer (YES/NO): YES